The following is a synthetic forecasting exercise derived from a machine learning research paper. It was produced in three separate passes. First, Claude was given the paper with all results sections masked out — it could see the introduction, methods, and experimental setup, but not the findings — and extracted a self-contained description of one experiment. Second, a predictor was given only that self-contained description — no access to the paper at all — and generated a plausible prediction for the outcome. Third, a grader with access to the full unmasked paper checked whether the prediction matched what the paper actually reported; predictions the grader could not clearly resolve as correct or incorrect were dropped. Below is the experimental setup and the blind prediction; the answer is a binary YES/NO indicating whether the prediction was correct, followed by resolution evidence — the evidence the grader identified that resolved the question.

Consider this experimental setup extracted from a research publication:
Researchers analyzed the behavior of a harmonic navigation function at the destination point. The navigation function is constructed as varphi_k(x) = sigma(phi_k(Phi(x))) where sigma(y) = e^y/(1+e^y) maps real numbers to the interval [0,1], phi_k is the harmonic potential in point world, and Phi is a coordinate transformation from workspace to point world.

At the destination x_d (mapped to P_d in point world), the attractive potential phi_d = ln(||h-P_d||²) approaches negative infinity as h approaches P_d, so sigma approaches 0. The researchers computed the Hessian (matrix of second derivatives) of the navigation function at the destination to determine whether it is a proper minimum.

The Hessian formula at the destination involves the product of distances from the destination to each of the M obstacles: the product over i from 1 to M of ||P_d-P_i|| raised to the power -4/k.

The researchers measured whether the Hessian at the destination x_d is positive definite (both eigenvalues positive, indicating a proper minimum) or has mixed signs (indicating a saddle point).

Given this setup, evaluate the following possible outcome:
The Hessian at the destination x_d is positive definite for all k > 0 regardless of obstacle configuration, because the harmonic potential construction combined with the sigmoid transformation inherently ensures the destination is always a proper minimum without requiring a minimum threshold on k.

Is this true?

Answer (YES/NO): YES